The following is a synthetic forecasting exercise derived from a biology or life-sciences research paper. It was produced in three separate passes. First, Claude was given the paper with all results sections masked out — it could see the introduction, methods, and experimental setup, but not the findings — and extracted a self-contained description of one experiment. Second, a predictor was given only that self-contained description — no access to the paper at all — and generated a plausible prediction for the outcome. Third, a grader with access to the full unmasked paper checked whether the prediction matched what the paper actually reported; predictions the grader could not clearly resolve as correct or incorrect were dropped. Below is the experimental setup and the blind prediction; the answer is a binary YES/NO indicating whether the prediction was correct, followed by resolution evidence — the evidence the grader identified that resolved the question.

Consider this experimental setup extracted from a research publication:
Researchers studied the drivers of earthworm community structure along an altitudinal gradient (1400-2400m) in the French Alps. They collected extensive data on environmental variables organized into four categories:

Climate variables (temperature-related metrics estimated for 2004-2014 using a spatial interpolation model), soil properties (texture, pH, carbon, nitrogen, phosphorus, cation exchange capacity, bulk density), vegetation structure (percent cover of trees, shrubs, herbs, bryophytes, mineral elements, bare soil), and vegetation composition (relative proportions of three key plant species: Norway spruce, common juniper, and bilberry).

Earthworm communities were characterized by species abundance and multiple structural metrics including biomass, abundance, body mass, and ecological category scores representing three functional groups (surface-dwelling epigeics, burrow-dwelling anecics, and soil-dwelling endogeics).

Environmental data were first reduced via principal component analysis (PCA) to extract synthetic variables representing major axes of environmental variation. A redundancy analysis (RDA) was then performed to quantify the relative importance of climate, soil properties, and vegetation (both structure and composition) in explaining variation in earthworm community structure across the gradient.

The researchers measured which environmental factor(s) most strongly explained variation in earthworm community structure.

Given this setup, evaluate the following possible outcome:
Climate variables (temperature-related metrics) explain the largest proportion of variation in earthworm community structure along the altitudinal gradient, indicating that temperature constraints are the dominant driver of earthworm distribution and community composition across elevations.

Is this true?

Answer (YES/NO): NO